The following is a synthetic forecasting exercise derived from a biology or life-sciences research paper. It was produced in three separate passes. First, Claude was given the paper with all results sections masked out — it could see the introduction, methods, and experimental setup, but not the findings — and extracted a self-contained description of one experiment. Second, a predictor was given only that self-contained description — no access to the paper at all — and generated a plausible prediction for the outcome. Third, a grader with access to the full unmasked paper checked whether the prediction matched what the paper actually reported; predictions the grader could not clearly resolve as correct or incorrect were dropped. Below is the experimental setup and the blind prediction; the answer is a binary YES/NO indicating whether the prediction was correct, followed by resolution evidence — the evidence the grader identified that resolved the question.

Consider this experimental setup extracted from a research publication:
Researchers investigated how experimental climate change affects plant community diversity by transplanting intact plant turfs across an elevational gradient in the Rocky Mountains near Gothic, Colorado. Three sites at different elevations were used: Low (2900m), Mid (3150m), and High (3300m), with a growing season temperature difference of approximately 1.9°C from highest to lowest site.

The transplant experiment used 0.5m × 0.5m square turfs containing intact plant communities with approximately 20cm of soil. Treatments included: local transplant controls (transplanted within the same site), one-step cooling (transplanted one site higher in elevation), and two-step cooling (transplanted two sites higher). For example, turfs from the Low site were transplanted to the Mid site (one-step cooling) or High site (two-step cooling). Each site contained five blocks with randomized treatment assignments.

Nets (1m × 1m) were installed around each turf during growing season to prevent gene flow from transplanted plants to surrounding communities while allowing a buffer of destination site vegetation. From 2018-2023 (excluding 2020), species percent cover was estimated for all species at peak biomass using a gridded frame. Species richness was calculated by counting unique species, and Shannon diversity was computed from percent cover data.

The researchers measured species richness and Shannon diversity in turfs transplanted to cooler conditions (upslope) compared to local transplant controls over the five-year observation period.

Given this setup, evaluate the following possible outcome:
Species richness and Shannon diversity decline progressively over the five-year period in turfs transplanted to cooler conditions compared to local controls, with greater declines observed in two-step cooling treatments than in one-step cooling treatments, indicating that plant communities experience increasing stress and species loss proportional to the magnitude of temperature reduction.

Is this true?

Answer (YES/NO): NO